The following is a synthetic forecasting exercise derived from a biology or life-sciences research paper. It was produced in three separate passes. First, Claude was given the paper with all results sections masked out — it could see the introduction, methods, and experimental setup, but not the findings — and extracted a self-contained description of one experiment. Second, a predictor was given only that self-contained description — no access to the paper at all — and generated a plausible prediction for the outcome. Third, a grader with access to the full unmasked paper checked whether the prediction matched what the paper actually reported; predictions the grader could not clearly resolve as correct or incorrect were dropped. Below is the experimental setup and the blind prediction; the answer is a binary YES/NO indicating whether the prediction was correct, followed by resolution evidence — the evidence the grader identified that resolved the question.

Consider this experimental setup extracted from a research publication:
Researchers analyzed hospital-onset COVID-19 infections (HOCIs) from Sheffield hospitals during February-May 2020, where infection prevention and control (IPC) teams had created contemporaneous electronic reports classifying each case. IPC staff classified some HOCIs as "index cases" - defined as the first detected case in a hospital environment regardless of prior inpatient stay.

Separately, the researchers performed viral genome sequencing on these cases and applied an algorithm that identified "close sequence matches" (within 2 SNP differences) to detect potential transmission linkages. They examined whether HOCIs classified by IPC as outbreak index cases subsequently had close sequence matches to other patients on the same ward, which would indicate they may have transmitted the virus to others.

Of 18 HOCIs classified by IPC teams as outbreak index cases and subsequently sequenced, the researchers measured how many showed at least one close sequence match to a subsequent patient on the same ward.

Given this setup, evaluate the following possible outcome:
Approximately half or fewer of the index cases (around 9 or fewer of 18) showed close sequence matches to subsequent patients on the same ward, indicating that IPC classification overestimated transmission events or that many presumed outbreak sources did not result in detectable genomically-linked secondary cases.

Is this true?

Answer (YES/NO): NO